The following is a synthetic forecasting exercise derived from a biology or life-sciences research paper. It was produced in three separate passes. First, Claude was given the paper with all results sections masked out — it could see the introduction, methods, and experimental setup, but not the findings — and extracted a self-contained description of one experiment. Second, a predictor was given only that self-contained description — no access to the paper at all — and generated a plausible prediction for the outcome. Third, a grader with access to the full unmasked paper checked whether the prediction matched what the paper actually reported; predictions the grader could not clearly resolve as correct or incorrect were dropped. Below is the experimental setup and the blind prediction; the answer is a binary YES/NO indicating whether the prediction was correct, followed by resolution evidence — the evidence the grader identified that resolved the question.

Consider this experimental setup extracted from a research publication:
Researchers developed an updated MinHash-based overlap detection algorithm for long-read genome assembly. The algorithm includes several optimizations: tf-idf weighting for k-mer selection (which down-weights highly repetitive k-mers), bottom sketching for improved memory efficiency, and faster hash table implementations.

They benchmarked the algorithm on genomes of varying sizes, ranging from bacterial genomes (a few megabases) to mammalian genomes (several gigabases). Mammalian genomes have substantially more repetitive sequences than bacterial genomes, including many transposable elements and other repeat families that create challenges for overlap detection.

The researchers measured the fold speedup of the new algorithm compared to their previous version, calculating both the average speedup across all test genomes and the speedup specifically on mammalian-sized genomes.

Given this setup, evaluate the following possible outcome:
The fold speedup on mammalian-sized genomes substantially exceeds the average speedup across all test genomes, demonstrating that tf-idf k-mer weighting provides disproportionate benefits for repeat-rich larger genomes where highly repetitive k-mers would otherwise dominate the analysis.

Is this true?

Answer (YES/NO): YES